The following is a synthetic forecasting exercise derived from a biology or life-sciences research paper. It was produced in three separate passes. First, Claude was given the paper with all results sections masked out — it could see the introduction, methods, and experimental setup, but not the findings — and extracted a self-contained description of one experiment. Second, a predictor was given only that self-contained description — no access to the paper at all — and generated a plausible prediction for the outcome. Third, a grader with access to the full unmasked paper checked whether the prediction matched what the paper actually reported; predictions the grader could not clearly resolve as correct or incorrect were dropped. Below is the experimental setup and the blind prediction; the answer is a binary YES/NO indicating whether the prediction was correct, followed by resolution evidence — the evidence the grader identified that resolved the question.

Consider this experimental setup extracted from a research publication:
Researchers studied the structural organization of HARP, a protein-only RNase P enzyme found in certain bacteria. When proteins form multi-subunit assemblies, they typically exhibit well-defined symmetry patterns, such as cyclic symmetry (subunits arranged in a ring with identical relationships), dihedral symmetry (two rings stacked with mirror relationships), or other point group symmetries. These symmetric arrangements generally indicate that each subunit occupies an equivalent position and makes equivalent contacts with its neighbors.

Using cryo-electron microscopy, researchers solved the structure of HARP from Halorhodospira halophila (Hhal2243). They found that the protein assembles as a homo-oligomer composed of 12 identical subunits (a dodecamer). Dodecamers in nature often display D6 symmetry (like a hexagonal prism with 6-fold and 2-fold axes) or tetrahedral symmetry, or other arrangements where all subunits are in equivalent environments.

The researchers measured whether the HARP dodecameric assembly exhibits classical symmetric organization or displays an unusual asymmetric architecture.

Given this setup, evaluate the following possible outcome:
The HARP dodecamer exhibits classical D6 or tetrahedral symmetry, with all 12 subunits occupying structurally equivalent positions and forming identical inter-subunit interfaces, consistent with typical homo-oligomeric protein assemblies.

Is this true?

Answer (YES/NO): NO